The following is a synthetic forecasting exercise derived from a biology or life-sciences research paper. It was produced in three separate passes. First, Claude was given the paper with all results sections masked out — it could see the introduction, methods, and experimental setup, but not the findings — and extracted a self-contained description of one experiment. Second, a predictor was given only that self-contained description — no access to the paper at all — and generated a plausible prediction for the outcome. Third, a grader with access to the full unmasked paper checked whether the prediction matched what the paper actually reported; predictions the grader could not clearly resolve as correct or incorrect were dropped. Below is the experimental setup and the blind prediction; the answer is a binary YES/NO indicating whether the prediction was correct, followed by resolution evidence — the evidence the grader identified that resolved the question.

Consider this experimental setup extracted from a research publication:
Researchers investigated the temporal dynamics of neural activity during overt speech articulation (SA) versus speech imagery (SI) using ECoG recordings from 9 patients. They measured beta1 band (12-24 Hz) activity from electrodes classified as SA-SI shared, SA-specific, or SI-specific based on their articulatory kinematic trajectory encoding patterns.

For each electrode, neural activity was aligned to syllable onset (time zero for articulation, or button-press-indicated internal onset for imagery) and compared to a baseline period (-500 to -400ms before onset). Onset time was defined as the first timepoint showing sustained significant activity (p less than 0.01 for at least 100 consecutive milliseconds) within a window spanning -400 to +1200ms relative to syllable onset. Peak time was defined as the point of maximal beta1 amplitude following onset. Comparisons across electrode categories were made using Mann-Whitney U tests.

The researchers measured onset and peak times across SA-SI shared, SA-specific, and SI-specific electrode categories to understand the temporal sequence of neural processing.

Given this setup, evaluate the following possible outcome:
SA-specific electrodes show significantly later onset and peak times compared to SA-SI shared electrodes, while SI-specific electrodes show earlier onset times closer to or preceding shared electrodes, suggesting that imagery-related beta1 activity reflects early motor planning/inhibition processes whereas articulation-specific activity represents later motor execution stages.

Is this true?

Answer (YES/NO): NO